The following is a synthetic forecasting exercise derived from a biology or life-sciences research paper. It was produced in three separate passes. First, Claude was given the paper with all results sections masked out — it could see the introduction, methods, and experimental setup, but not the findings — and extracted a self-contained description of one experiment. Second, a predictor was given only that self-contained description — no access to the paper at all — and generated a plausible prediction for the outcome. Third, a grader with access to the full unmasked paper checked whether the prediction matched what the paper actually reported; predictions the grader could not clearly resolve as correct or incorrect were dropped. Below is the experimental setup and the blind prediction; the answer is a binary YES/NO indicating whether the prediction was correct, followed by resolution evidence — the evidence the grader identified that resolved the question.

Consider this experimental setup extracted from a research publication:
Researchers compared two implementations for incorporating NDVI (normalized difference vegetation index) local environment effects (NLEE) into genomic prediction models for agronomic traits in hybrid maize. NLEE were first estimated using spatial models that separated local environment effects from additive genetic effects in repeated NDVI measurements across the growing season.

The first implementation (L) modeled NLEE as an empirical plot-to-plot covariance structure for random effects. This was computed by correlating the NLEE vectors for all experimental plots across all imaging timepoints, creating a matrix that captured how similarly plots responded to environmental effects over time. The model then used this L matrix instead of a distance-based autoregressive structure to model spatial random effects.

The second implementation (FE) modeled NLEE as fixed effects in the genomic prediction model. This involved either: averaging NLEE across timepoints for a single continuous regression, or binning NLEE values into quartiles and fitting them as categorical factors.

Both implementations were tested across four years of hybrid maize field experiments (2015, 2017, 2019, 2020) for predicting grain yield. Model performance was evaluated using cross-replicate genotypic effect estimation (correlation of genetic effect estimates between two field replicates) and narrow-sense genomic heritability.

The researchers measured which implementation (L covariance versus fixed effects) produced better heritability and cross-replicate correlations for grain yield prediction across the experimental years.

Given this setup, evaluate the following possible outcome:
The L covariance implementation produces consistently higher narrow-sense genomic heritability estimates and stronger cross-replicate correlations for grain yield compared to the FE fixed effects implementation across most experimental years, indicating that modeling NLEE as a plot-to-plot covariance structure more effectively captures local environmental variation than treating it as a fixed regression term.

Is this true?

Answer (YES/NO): NO